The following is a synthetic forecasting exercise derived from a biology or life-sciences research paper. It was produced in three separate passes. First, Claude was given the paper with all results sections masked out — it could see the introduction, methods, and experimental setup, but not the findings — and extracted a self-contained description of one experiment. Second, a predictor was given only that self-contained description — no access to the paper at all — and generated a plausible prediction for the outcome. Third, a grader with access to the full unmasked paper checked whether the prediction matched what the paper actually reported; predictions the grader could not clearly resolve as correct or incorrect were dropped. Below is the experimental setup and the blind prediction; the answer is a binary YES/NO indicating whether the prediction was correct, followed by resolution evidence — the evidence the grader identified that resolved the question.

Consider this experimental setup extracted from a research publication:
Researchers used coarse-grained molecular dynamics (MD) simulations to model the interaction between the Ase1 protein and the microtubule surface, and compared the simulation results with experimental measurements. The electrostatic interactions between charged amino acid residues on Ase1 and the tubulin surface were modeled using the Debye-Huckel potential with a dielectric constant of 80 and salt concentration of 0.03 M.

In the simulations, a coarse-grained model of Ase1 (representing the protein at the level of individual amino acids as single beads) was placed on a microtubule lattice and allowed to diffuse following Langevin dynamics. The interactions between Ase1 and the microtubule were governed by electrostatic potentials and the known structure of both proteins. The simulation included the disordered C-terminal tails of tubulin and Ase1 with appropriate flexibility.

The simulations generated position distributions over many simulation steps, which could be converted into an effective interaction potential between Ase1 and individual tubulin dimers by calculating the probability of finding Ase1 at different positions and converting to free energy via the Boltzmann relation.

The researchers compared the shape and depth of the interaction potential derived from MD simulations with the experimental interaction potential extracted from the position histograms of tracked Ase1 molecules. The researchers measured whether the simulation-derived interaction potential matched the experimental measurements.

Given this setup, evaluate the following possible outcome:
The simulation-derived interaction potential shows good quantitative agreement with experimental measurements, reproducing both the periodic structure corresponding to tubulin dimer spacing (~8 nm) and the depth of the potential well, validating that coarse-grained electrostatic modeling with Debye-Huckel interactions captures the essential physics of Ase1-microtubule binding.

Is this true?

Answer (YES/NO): YES